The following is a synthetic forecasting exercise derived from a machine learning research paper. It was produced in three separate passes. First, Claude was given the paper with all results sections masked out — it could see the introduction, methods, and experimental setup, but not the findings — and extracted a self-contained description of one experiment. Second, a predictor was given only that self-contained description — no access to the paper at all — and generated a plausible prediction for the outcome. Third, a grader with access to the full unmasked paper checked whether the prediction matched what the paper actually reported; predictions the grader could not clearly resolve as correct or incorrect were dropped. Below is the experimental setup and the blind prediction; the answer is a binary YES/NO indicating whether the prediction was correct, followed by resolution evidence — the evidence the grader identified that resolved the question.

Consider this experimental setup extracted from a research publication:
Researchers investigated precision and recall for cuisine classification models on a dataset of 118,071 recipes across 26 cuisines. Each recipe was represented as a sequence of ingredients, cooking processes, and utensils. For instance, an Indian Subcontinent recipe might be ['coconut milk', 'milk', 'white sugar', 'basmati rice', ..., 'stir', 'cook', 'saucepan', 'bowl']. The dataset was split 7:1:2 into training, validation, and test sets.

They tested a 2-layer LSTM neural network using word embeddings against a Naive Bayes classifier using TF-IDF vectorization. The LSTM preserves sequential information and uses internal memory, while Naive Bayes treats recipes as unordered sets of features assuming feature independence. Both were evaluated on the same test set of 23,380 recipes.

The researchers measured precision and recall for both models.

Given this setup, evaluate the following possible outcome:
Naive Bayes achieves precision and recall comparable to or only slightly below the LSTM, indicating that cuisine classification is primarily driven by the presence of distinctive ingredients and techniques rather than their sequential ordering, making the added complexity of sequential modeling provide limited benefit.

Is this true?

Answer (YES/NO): NO